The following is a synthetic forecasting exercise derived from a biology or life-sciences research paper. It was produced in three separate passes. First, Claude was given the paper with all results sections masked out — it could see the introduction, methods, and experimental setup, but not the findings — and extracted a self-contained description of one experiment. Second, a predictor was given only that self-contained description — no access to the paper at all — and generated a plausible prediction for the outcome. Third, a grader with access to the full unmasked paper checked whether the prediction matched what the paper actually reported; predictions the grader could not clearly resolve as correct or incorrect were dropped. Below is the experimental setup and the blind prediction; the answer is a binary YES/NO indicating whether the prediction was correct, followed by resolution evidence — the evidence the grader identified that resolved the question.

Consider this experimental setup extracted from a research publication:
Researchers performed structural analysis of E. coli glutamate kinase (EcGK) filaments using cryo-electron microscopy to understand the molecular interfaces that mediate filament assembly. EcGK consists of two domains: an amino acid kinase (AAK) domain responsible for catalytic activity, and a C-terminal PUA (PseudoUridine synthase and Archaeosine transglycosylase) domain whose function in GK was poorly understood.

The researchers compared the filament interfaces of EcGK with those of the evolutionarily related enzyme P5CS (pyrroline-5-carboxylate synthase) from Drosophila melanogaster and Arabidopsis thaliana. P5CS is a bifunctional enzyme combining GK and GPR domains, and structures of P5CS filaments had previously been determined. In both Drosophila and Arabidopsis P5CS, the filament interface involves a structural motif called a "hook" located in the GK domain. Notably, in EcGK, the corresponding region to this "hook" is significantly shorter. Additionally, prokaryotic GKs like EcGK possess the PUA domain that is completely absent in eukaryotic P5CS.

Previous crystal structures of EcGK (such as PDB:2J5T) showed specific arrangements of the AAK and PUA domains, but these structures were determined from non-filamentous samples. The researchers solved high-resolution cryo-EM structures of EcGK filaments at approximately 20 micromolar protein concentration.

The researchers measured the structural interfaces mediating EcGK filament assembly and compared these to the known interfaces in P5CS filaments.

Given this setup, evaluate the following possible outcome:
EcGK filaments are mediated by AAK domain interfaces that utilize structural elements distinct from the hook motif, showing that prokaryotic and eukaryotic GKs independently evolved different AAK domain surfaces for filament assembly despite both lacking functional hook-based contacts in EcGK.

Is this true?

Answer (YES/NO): NO